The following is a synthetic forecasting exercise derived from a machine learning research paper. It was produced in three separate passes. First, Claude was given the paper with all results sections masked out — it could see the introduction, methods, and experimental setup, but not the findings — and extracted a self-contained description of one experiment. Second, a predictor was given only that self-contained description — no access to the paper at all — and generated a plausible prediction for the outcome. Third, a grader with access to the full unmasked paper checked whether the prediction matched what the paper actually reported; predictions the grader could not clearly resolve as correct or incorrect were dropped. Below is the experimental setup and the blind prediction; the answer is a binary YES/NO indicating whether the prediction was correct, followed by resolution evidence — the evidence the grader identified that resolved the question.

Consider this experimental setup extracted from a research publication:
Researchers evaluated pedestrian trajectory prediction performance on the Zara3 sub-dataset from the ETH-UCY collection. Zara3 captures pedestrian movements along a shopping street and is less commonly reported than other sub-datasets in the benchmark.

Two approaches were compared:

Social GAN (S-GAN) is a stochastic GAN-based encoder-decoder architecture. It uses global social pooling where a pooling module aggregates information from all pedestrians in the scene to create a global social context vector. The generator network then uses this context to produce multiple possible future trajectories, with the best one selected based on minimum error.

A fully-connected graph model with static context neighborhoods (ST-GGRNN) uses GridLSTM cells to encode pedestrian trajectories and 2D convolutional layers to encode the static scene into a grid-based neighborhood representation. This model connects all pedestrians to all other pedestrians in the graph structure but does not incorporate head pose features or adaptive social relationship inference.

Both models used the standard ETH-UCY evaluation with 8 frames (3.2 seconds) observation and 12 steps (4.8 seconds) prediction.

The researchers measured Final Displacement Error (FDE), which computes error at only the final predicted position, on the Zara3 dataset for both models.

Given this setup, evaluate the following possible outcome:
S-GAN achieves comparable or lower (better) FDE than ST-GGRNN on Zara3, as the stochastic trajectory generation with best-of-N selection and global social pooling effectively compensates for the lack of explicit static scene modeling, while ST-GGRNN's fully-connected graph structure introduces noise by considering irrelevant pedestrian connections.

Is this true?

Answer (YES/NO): YES